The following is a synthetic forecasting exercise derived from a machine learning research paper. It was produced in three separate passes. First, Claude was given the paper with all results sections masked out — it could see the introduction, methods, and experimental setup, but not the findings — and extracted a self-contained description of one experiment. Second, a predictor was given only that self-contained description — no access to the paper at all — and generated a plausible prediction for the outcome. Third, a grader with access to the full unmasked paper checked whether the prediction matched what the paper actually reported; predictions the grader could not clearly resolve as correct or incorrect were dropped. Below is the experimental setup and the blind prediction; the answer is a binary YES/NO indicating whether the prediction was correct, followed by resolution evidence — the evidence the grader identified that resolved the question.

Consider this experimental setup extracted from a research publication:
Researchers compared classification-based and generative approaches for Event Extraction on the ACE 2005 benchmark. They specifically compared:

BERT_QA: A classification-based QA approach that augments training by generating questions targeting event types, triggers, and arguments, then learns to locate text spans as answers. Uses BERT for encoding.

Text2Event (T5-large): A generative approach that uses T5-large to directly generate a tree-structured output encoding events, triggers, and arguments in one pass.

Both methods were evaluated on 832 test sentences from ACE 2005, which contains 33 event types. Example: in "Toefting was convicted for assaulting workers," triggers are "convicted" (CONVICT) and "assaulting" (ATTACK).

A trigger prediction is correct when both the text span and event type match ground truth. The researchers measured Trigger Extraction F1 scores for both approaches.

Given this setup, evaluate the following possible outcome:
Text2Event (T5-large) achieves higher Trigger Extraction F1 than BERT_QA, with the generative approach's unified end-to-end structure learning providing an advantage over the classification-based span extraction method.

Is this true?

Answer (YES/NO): NO